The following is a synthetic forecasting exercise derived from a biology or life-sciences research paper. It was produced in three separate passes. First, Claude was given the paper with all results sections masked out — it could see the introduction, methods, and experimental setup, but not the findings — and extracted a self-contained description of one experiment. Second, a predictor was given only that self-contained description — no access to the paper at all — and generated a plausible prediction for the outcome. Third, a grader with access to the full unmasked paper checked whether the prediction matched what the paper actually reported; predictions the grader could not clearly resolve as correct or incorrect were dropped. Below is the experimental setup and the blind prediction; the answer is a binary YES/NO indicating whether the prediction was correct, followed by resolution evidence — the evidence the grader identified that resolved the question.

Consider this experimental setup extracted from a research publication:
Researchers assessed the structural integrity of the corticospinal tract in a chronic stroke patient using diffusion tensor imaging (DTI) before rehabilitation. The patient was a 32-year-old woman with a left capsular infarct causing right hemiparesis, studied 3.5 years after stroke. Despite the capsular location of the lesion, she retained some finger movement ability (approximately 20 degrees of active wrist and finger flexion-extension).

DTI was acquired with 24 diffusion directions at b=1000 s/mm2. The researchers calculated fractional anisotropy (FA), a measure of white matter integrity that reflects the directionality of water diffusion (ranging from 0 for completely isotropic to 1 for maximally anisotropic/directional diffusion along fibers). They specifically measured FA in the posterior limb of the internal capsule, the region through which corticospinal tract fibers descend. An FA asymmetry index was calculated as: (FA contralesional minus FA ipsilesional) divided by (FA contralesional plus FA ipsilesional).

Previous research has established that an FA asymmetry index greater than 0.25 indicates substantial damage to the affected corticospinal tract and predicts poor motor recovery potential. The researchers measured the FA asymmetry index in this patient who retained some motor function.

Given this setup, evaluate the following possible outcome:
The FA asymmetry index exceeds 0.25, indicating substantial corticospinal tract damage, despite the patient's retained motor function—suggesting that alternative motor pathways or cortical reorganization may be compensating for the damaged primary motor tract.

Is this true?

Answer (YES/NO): NO